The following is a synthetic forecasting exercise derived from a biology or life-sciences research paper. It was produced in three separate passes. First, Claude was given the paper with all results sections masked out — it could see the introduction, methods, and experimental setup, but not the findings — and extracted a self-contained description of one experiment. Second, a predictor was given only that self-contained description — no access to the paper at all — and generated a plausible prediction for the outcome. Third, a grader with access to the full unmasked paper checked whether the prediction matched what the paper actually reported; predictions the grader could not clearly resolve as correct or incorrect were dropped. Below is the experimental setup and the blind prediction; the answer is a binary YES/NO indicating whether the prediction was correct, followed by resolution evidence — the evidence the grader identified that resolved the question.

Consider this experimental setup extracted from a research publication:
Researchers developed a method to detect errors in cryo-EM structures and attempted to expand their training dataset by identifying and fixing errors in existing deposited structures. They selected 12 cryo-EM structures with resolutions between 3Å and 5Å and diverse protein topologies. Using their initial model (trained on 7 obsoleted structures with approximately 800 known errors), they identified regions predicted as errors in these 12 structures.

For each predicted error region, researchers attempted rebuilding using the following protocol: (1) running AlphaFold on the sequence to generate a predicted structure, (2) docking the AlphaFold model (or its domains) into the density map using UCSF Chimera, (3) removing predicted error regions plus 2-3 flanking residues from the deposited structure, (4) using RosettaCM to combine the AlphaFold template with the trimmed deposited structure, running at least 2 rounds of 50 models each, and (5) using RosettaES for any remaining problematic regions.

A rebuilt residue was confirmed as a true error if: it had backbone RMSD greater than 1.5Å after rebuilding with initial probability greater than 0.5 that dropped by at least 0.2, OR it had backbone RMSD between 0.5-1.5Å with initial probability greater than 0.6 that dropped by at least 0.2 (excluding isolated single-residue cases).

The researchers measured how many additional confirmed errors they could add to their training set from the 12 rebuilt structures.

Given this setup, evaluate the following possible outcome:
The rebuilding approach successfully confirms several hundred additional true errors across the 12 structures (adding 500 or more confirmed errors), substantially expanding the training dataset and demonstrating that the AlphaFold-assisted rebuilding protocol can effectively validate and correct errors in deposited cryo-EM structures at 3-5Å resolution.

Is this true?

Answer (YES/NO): YES